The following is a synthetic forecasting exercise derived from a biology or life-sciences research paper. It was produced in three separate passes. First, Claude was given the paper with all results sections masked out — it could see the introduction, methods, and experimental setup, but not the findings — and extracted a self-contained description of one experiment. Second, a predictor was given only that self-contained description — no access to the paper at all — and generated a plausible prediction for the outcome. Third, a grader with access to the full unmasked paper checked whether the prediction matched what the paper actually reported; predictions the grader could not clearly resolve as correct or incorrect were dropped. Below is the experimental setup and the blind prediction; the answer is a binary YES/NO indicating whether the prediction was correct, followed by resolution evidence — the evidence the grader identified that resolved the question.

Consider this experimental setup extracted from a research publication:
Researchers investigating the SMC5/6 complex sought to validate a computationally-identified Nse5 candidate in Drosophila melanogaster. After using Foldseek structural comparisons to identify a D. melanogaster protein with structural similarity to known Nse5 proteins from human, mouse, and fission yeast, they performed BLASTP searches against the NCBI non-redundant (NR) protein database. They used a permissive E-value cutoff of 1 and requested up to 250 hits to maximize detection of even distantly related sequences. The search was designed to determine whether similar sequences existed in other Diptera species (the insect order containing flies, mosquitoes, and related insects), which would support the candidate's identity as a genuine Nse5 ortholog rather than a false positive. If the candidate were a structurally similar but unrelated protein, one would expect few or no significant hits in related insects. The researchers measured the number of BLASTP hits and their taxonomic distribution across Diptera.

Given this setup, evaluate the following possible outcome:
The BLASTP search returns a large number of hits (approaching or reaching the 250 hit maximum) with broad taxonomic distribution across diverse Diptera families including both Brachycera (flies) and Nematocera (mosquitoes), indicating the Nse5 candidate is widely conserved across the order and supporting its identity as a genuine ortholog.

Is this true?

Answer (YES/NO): NO